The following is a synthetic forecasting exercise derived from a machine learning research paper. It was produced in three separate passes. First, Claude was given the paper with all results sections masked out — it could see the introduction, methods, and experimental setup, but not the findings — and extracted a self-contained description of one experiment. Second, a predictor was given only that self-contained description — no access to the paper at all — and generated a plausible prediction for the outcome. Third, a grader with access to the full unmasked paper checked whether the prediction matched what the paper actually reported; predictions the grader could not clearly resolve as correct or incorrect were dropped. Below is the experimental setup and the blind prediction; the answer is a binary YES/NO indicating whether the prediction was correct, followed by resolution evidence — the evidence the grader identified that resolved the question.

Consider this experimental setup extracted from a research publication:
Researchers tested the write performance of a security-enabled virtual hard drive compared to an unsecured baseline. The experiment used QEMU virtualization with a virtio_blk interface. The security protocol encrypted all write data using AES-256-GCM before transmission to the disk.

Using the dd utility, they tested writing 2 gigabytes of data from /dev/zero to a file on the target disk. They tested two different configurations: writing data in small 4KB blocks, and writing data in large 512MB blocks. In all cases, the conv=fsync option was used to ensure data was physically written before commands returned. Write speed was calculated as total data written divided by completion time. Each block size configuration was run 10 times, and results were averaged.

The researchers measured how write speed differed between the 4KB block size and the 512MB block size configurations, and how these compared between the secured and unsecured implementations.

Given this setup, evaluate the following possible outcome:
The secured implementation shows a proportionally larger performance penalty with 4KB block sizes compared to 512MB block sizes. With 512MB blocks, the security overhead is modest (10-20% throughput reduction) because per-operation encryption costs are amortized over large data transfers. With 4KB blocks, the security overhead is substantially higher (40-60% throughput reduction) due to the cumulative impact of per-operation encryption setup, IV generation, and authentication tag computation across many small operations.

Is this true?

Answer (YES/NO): NO